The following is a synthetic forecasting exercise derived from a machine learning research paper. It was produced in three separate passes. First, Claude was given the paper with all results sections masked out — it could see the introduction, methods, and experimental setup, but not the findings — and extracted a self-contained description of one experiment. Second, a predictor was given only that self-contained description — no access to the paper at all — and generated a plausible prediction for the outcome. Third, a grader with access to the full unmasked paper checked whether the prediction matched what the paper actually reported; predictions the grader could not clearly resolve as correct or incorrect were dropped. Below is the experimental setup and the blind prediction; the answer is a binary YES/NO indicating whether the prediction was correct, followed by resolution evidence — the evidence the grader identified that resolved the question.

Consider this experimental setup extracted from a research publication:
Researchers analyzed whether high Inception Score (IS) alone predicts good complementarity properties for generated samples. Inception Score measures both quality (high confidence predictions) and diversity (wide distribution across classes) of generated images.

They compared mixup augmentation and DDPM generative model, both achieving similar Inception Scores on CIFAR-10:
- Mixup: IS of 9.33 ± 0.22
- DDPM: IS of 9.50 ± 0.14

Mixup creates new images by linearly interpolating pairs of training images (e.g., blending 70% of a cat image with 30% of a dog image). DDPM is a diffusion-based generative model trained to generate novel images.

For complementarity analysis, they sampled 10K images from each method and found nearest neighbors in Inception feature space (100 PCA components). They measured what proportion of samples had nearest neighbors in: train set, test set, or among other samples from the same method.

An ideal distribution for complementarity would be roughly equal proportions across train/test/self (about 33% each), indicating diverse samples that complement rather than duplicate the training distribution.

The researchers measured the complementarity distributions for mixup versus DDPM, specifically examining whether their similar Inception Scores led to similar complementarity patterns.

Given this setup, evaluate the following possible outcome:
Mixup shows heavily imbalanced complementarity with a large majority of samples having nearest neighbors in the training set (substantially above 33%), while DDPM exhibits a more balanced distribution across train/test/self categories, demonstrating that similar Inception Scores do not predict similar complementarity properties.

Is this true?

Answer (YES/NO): YES